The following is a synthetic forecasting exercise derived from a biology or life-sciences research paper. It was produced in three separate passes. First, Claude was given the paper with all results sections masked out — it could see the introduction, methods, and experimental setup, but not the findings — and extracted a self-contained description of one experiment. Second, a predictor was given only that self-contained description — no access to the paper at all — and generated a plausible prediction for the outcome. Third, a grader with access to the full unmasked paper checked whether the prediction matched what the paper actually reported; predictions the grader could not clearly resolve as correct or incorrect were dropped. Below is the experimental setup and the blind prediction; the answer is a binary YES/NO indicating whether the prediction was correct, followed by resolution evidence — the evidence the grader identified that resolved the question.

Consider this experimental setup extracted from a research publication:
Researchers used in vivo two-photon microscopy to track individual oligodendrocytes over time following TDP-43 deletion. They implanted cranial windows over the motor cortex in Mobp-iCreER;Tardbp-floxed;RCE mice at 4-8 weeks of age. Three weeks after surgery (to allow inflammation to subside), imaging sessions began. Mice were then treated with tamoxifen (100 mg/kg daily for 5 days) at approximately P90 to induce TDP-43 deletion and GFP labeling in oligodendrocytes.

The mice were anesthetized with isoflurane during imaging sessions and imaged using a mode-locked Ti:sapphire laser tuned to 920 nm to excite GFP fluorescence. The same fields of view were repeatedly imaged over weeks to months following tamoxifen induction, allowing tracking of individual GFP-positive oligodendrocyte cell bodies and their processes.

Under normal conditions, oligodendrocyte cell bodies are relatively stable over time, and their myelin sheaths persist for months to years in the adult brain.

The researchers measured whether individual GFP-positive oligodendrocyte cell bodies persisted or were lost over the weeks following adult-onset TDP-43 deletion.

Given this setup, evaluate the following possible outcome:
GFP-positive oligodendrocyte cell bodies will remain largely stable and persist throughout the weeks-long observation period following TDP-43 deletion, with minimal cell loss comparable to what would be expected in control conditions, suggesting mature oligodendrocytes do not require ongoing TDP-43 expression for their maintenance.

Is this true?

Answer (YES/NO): NO